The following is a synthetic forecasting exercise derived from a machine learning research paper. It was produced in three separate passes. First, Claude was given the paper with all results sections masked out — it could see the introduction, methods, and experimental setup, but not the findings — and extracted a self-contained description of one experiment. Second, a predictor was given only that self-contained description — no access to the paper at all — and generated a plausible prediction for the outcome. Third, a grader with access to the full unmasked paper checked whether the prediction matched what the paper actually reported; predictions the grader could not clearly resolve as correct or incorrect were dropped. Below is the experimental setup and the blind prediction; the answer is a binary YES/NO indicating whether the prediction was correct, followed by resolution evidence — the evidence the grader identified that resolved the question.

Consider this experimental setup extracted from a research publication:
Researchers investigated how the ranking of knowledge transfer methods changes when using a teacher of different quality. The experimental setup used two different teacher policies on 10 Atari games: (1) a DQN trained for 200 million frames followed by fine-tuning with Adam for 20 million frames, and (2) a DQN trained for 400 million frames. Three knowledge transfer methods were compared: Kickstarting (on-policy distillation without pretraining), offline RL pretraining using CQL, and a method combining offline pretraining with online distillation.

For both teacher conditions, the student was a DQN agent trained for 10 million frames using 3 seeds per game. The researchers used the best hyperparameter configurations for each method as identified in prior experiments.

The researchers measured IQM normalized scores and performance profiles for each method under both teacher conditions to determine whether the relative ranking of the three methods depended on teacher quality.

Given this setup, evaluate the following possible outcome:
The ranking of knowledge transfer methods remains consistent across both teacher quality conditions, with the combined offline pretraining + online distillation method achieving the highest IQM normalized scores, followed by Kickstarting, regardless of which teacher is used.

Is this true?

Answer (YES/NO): YES